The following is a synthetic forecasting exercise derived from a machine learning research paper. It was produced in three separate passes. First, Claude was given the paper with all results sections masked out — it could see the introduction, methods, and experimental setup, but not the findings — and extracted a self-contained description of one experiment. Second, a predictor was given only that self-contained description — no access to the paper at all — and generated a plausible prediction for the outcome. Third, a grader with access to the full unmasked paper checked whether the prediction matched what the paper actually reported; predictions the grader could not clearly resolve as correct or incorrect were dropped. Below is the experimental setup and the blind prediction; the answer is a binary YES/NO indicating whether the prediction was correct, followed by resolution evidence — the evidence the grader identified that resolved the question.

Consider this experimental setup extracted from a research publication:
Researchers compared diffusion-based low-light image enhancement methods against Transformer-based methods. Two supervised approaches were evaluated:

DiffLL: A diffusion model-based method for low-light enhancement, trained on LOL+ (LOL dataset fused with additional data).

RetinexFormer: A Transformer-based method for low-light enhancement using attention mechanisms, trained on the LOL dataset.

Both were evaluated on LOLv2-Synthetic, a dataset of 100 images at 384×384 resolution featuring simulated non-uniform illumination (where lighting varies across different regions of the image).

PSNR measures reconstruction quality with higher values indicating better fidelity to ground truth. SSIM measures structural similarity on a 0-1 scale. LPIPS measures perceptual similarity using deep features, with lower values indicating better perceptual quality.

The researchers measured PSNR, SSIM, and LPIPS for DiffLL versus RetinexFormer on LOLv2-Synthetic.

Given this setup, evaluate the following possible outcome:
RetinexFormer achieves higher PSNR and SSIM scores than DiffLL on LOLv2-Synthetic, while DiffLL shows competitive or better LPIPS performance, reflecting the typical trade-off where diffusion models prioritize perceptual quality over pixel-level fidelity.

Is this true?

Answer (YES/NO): NO